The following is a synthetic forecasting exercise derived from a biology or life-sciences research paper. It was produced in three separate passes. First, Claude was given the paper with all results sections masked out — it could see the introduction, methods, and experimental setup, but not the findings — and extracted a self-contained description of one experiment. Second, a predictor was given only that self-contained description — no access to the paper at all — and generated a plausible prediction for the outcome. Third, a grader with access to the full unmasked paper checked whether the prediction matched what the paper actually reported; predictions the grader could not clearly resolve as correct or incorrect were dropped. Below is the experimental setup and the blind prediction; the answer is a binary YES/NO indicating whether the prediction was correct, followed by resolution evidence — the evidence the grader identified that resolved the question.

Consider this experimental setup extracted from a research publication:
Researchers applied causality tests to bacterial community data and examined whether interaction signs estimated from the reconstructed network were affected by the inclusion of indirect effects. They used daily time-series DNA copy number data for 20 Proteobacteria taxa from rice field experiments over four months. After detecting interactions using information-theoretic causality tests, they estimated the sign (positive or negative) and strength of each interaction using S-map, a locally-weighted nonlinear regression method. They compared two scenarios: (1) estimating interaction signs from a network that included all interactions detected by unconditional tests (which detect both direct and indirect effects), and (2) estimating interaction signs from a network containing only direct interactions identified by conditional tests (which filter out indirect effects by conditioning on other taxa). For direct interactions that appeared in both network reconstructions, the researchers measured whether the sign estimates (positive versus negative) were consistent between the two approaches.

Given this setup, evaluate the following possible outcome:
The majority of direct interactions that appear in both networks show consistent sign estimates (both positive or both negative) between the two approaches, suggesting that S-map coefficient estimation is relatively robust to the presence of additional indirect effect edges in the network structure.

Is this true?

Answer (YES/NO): NO